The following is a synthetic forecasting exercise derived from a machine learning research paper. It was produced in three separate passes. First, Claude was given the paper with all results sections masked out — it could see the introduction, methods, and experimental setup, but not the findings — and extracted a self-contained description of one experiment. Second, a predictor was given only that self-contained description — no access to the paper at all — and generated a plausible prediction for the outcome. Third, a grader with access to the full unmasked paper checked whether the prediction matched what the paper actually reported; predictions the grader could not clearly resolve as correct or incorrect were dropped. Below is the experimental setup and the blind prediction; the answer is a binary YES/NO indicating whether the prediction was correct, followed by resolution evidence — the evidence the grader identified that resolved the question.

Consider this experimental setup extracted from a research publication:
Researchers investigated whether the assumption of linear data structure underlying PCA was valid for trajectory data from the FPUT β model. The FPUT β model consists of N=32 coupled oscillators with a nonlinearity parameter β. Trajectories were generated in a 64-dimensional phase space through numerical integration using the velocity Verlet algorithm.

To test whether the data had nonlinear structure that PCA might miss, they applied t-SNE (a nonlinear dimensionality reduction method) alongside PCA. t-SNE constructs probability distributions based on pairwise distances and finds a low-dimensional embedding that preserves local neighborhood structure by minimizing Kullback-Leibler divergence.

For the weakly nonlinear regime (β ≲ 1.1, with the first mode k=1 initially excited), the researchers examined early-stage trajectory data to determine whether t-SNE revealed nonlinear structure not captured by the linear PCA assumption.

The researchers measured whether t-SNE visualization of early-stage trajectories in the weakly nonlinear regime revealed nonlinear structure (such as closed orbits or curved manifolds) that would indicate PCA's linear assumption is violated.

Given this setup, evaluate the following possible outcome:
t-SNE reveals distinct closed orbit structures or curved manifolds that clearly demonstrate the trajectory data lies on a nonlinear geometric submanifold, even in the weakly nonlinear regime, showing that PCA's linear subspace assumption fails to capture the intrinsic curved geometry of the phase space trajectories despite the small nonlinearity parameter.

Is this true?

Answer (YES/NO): YES